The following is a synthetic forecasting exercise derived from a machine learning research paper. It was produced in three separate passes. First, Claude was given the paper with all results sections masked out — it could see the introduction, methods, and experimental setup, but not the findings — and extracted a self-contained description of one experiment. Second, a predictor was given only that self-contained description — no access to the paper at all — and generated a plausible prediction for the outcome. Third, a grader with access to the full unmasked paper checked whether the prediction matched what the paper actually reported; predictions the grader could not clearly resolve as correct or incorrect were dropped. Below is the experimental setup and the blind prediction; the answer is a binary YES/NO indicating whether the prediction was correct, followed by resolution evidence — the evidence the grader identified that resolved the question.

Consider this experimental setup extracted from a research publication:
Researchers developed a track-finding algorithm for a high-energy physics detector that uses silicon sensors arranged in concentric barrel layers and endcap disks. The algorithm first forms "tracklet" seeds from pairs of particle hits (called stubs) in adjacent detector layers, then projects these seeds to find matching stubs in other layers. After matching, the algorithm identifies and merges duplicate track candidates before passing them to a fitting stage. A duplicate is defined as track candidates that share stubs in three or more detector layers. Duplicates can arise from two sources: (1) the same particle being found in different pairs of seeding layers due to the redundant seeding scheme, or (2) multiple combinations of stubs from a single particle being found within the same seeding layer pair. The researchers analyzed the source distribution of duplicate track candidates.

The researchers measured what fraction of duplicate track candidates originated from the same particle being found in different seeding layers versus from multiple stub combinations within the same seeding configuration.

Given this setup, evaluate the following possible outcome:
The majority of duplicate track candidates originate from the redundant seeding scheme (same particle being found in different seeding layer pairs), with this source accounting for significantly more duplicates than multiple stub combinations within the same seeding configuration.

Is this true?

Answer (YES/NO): YES